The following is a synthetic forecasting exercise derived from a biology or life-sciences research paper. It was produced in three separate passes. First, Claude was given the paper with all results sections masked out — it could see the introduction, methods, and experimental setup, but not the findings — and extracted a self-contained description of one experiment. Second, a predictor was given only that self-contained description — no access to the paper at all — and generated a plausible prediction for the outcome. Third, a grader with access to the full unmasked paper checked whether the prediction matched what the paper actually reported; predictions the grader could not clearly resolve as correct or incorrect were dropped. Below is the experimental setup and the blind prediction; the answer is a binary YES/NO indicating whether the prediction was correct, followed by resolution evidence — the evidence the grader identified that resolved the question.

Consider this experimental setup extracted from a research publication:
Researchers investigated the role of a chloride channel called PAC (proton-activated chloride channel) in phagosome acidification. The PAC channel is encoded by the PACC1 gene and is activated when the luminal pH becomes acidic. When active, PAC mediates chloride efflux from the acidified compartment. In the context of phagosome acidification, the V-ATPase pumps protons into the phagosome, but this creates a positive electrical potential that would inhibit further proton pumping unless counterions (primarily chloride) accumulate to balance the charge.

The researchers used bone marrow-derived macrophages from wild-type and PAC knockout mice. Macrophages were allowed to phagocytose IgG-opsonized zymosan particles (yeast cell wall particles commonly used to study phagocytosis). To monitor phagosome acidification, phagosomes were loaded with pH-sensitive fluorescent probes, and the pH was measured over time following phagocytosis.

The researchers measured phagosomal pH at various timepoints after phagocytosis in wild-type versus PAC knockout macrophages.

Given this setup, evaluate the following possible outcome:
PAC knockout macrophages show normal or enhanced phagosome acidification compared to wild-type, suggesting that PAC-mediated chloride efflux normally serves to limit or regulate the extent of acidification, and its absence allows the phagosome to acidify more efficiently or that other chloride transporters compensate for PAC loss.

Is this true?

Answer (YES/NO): YES